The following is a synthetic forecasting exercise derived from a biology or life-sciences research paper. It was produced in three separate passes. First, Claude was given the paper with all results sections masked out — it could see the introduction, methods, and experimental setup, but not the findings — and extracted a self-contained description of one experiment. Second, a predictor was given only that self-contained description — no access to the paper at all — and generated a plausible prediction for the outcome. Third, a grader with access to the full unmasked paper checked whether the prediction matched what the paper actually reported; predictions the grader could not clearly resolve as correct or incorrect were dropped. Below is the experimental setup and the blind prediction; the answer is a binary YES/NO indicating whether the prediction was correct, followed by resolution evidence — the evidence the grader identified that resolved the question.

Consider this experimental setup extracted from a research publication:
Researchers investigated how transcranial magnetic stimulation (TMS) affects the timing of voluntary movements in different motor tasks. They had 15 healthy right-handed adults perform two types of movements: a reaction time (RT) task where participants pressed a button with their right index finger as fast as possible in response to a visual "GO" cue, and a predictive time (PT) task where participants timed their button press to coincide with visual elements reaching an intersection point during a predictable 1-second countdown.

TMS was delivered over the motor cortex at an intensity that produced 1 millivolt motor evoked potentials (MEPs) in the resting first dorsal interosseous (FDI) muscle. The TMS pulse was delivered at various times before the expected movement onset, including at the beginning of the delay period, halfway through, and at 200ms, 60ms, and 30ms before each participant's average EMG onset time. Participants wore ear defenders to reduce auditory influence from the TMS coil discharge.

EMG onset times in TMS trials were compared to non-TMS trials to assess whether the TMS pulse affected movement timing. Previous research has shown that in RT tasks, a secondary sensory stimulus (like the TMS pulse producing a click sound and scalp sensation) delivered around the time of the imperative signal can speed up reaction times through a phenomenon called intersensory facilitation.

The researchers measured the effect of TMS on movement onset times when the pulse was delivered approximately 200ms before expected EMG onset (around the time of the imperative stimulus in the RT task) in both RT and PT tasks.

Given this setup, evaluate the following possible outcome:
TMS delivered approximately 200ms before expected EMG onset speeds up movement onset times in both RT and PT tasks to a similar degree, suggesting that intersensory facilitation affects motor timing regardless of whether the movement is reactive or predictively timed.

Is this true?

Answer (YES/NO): NO